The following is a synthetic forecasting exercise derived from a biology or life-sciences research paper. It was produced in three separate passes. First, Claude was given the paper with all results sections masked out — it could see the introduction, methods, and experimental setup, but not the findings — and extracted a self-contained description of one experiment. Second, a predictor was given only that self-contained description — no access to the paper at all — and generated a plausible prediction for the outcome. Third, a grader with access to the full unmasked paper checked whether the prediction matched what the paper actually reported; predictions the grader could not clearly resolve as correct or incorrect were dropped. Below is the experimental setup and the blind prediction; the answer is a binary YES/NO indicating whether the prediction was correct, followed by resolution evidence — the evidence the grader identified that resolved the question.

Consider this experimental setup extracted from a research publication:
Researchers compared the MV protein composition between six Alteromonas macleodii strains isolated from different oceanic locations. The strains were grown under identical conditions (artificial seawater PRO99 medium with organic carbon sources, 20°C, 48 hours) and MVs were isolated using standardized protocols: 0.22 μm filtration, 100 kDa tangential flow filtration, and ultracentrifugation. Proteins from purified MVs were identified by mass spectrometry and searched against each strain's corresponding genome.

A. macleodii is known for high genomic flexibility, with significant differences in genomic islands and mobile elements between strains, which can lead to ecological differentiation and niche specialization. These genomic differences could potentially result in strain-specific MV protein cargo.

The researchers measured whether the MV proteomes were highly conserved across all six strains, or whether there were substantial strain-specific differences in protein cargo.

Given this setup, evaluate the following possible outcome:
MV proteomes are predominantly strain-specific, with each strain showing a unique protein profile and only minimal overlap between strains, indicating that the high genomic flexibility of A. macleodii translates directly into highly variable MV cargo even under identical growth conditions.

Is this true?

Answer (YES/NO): NO